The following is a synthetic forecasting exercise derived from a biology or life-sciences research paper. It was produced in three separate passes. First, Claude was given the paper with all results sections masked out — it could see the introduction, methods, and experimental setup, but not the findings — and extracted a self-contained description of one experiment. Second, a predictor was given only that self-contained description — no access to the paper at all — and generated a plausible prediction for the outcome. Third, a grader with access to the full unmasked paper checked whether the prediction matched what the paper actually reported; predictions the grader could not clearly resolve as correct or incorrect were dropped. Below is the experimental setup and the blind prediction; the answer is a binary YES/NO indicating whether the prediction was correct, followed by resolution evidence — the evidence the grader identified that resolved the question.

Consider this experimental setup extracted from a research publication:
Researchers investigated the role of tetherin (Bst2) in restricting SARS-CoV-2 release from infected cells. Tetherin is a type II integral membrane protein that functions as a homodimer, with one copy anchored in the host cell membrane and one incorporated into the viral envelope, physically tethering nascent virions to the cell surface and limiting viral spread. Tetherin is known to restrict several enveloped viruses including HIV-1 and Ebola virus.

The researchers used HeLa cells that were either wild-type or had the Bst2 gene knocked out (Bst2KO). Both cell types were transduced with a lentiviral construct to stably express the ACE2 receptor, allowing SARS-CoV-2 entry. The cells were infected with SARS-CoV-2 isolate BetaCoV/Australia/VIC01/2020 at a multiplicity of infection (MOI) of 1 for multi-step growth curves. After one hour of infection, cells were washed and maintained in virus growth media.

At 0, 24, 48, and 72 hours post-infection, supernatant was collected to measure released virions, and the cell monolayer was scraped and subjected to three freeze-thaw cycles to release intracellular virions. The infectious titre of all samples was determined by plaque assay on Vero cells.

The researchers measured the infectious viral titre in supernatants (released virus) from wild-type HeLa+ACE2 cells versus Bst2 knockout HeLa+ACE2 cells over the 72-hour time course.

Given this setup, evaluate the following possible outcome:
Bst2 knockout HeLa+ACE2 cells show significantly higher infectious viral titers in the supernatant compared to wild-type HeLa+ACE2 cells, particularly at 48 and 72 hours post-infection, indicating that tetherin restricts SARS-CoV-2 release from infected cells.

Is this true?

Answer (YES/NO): NO